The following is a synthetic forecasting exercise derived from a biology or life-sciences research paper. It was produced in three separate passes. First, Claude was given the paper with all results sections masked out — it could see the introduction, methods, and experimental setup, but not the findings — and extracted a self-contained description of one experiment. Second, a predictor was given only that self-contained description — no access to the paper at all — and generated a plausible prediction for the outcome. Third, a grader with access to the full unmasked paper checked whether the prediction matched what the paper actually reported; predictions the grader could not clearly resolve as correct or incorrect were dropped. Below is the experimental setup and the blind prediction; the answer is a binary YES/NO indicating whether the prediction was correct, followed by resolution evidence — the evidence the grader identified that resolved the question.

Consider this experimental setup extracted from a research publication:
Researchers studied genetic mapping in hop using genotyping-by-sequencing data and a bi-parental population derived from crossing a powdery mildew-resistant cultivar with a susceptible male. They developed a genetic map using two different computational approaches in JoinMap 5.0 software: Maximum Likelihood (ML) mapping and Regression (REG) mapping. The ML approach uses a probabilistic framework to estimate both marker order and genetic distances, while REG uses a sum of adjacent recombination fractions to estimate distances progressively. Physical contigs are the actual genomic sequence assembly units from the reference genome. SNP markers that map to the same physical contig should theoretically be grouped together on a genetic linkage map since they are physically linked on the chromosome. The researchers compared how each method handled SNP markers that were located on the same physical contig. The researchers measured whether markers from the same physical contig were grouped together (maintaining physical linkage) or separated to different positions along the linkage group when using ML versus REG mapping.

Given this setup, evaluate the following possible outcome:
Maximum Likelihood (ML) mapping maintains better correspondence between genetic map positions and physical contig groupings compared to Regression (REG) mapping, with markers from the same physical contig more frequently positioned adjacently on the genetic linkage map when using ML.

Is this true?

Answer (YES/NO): YES